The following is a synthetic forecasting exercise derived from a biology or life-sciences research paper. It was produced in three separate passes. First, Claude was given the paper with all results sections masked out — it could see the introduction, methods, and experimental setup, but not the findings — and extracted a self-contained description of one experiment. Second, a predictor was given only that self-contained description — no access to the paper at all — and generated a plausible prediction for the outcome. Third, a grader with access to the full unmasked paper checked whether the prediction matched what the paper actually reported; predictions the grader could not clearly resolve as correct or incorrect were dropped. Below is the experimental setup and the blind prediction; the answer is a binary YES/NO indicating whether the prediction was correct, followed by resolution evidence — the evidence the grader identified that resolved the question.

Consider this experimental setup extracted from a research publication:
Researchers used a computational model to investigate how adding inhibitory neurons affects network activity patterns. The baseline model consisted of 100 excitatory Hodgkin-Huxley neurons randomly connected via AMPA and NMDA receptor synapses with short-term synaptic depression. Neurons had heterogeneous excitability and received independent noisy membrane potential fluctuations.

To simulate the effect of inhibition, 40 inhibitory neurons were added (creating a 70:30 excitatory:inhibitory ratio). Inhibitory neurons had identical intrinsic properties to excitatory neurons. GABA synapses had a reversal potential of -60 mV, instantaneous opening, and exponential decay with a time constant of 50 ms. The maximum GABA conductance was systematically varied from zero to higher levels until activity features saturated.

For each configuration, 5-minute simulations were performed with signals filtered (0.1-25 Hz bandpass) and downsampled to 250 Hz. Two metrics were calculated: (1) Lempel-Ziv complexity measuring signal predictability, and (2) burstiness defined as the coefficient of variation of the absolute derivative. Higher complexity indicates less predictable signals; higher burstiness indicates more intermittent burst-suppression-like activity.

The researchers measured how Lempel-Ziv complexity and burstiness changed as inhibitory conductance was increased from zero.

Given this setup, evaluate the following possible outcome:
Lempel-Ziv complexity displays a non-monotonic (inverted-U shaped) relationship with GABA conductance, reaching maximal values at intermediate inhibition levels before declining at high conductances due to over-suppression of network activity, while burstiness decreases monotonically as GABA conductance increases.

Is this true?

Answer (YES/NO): NO